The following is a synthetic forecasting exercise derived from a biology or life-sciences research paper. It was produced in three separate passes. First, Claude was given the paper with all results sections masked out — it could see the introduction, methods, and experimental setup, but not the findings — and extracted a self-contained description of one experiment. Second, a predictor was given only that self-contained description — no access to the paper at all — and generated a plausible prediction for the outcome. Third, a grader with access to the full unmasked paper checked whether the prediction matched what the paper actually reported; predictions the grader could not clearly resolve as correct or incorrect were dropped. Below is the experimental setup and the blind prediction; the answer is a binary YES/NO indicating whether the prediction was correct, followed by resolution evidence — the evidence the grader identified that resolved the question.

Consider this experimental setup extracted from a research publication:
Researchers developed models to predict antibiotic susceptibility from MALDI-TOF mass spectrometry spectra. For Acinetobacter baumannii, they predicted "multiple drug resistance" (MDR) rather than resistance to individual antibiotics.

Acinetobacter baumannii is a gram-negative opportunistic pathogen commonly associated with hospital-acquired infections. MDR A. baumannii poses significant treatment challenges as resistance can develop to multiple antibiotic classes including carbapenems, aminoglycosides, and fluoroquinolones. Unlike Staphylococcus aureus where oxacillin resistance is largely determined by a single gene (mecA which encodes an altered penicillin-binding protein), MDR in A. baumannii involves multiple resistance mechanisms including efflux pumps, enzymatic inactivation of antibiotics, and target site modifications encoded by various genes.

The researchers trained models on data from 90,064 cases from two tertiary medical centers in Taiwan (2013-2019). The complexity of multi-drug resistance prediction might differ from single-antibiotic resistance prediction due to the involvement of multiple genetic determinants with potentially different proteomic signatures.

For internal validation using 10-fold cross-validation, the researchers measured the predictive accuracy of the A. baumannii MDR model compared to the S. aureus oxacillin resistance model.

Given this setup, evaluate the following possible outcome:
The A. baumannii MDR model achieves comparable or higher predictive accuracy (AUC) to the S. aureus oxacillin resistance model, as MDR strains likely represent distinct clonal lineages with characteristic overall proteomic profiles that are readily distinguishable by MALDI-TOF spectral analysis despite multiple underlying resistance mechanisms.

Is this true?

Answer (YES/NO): YES